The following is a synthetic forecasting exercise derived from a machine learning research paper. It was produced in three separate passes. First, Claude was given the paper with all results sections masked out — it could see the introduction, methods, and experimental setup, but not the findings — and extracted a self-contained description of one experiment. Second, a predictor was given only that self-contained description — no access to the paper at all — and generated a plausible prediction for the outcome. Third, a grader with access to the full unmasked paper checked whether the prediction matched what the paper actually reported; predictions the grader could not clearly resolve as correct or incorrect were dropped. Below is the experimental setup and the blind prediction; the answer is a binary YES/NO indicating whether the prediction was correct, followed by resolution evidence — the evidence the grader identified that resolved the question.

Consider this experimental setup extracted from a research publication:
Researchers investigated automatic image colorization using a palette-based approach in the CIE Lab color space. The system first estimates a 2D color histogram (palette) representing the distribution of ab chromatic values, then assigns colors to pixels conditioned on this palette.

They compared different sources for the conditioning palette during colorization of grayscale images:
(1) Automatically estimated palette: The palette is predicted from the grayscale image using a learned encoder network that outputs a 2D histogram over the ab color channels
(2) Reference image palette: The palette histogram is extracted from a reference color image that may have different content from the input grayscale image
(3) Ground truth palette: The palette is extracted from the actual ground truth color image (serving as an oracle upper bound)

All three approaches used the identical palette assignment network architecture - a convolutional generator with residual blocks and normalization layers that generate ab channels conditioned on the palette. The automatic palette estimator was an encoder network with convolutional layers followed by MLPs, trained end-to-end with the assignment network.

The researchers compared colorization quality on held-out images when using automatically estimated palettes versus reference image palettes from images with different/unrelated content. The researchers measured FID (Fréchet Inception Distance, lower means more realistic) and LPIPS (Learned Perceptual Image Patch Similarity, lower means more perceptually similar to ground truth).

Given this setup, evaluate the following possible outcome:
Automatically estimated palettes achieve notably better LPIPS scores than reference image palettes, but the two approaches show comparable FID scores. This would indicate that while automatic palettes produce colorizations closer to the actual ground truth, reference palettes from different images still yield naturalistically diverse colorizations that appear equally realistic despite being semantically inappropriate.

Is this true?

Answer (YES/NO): NO